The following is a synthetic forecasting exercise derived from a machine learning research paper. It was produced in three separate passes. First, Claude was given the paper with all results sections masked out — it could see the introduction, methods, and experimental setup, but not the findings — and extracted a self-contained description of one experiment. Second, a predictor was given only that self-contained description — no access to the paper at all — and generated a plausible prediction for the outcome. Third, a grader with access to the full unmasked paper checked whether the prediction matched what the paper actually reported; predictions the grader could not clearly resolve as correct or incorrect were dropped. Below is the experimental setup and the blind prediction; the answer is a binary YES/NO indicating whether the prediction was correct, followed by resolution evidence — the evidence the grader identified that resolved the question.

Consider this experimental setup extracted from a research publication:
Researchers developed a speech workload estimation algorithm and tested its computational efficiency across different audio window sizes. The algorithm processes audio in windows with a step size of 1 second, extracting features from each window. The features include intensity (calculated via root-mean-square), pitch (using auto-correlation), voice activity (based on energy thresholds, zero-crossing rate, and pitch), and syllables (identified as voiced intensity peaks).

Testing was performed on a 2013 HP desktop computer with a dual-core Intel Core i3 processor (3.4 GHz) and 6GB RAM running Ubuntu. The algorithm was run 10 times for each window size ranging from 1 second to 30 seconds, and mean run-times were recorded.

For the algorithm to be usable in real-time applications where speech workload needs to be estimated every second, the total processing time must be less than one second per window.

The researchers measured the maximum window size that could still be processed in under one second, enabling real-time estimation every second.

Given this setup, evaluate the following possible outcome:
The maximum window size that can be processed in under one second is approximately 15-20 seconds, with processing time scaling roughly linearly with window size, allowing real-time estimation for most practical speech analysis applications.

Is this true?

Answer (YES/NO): NO